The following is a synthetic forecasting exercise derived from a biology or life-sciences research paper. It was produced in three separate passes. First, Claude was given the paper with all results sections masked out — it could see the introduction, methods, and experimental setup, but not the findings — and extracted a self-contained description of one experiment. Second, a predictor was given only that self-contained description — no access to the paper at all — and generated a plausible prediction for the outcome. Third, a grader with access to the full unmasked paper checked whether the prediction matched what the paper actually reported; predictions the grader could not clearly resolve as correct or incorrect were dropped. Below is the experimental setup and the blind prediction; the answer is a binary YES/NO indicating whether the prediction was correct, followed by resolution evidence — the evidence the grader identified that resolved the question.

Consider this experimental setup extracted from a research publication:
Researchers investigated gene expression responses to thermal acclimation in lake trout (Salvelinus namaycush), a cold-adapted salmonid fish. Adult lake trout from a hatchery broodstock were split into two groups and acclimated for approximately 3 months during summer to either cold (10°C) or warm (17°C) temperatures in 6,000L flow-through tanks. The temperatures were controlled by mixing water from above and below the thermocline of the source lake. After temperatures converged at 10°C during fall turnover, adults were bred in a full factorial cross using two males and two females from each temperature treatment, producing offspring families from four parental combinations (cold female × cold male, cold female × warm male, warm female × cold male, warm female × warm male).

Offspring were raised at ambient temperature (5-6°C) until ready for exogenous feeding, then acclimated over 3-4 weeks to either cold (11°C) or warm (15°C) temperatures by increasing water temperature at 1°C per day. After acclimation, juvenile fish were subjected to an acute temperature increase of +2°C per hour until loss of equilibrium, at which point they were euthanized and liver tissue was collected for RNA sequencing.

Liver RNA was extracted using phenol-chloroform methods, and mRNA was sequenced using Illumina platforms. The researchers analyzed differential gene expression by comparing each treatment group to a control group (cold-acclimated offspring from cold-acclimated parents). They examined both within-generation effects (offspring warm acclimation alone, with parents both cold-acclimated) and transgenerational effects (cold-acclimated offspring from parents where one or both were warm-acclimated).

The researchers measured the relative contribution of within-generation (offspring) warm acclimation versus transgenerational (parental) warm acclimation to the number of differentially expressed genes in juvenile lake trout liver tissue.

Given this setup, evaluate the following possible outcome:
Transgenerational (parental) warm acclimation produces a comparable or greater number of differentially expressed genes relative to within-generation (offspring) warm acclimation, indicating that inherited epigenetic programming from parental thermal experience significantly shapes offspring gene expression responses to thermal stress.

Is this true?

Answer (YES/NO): NO